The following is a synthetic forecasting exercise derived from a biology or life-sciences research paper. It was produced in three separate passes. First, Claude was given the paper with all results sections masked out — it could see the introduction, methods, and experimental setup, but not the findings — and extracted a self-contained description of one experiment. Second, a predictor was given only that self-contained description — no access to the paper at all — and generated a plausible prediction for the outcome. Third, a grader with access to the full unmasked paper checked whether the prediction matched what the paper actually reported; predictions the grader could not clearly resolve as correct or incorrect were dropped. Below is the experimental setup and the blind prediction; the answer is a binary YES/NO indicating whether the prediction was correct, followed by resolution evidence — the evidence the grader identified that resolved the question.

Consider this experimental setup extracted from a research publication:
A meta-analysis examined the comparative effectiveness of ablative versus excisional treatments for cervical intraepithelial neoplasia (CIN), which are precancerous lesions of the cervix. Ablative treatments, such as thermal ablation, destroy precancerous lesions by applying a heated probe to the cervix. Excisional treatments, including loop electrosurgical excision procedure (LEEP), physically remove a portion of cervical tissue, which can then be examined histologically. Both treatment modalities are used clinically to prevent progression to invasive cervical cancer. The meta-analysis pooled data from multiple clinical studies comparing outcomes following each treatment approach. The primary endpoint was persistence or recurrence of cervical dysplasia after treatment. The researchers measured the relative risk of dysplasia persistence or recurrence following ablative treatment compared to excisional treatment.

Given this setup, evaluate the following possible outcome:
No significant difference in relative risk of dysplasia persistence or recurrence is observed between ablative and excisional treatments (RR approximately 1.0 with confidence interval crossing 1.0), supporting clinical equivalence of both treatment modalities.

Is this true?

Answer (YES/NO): NO